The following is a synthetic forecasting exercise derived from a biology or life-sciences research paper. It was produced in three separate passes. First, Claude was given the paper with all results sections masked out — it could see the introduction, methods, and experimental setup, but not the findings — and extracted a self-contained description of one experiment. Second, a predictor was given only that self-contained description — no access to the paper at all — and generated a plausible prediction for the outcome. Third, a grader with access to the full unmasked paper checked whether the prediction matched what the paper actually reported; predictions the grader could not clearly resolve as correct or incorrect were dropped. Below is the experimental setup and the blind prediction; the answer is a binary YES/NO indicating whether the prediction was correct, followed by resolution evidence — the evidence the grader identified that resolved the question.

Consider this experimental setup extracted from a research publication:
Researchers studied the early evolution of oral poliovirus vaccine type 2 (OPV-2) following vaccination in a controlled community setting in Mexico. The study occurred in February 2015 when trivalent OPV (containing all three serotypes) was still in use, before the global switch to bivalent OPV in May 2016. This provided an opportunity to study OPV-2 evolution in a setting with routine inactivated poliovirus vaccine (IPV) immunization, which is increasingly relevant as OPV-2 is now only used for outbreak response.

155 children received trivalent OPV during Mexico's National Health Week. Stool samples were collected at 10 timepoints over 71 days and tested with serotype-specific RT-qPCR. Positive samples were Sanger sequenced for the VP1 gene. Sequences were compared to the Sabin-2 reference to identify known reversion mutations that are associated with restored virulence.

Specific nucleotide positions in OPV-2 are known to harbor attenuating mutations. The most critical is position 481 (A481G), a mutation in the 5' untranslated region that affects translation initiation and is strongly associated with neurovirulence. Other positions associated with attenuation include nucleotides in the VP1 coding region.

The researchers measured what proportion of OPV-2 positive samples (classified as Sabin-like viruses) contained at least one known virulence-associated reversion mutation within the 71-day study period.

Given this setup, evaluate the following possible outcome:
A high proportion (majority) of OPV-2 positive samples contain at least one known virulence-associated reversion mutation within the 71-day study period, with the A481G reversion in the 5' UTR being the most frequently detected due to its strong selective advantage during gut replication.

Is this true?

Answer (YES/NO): NO